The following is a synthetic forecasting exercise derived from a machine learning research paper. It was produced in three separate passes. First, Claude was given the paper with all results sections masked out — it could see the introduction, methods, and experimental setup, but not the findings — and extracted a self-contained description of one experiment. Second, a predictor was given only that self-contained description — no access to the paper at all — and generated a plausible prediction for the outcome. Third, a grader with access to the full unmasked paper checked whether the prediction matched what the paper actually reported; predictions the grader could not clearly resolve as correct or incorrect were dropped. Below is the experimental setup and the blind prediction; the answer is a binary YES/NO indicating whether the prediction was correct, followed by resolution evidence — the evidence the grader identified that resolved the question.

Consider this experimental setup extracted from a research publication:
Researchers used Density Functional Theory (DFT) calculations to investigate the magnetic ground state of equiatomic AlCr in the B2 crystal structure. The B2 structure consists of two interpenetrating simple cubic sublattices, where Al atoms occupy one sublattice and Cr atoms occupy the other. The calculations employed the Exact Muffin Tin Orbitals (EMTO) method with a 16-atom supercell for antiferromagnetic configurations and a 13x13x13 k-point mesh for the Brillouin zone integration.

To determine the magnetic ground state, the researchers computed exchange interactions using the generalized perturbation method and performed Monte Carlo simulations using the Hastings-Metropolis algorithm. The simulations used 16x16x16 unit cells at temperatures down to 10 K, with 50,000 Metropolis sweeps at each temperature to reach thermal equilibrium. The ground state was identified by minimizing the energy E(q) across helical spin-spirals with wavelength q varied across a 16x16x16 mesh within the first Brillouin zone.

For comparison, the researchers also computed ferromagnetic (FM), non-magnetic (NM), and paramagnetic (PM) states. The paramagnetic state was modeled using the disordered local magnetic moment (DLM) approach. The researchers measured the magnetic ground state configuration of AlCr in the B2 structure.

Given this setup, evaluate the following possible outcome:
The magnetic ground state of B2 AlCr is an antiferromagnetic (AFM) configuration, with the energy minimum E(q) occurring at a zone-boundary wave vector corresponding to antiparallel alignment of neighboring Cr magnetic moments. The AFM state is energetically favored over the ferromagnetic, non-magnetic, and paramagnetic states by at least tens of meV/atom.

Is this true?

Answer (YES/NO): NO